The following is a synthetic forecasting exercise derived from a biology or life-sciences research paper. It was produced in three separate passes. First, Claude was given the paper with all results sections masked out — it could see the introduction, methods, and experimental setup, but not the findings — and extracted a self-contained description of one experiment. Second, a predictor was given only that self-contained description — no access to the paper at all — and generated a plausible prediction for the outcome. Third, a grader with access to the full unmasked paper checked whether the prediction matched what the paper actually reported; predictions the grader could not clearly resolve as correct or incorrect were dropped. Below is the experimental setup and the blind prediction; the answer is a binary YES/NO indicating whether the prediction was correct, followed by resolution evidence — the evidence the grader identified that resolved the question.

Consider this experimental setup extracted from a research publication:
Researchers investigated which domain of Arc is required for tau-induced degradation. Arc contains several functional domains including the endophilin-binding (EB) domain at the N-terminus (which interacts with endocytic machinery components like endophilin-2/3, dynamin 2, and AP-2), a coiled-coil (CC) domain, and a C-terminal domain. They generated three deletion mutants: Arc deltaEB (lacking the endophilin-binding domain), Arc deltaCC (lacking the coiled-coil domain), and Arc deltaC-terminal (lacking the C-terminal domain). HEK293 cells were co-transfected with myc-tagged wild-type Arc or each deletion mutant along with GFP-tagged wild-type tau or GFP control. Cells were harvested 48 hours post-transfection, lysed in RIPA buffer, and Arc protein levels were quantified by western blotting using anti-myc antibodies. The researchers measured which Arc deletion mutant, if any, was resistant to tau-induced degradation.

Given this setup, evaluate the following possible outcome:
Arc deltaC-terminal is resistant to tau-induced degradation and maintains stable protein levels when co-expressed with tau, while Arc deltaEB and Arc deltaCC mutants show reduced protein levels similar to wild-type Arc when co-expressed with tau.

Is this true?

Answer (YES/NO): NO